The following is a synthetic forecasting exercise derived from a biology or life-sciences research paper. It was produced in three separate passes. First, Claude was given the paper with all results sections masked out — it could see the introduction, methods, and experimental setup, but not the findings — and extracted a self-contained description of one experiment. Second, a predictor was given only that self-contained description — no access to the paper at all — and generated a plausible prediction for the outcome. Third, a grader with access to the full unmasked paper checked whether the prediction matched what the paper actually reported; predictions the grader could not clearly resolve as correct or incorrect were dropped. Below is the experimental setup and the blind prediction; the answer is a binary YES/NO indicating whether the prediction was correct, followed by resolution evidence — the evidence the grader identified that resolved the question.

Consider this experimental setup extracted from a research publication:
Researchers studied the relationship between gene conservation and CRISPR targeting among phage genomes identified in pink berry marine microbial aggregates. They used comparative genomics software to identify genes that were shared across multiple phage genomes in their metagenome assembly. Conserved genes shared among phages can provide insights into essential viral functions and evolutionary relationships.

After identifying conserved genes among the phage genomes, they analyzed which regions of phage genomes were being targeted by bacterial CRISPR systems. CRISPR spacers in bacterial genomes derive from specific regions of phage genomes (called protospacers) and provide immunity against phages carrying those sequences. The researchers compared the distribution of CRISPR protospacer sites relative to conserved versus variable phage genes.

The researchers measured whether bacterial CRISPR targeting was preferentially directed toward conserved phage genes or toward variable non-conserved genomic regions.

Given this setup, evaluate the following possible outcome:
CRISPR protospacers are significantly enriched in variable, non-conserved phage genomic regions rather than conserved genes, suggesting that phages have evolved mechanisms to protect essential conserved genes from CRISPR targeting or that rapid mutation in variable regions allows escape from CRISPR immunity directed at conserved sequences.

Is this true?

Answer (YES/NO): NO